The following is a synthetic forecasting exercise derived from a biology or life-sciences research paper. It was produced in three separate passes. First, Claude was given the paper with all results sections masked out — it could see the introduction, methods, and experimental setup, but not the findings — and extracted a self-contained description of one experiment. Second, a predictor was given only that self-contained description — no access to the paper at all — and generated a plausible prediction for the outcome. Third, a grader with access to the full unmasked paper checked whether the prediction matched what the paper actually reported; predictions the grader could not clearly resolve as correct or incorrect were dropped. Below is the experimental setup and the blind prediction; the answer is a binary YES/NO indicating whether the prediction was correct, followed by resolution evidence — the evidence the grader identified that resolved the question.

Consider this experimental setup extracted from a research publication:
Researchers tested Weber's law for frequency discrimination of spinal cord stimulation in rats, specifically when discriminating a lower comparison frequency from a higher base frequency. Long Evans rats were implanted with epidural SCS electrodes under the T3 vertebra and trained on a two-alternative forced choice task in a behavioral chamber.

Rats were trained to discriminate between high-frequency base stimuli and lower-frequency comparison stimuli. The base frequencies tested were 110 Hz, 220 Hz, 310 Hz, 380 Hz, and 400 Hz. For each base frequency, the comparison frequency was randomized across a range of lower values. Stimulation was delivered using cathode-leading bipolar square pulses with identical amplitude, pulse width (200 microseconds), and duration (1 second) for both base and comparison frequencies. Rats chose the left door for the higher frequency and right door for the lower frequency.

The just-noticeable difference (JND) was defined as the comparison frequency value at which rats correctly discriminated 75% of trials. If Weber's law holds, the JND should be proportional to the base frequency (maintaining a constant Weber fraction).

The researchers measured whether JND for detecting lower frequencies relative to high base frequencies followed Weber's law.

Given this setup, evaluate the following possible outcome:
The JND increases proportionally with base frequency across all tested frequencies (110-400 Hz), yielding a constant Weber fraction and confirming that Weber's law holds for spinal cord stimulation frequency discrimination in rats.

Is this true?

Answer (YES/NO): YES